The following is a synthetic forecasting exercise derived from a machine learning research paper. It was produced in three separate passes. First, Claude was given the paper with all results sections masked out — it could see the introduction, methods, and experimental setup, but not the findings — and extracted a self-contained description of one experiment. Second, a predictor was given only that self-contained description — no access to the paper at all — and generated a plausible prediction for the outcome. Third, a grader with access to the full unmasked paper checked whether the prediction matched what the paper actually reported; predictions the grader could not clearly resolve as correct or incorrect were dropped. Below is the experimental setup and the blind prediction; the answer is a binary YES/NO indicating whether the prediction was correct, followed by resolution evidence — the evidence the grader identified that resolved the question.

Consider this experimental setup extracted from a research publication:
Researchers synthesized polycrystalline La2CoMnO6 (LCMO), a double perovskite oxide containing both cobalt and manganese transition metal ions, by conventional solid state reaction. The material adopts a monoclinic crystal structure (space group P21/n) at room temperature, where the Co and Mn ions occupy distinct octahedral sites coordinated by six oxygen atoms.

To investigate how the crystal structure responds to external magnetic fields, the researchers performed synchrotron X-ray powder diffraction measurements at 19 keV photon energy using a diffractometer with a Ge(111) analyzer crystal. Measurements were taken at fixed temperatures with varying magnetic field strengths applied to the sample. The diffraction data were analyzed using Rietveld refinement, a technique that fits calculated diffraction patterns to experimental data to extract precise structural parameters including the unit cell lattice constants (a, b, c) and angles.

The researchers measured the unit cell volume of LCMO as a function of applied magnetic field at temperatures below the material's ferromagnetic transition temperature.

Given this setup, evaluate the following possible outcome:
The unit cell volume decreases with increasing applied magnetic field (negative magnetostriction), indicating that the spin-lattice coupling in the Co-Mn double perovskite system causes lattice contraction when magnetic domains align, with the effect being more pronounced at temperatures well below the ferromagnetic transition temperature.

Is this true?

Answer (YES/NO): YES